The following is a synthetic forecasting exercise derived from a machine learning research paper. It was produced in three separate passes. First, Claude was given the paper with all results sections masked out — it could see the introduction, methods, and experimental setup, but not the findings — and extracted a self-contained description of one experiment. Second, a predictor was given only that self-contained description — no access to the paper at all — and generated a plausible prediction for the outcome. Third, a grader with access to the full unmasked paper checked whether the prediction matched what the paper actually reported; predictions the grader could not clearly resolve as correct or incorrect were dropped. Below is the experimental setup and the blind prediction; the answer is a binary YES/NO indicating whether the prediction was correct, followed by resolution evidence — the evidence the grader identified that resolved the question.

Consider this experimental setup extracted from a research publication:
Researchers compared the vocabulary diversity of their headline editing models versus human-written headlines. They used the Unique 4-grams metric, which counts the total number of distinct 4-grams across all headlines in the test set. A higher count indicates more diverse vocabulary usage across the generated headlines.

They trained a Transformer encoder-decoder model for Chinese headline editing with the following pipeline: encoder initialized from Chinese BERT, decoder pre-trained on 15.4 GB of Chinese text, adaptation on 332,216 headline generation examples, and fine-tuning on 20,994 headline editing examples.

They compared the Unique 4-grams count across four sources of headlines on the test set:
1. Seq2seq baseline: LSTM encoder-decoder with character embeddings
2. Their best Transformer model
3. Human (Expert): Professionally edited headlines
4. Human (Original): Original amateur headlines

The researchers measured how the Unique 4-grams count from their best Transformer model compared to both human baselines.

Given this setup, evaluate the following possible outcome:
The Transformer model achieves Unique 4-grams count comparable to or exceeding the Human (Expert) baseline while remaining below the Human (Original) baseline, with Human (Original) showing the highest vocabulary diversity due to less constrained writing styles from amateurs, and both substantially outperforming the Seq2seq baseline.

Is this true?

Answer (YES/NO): NO